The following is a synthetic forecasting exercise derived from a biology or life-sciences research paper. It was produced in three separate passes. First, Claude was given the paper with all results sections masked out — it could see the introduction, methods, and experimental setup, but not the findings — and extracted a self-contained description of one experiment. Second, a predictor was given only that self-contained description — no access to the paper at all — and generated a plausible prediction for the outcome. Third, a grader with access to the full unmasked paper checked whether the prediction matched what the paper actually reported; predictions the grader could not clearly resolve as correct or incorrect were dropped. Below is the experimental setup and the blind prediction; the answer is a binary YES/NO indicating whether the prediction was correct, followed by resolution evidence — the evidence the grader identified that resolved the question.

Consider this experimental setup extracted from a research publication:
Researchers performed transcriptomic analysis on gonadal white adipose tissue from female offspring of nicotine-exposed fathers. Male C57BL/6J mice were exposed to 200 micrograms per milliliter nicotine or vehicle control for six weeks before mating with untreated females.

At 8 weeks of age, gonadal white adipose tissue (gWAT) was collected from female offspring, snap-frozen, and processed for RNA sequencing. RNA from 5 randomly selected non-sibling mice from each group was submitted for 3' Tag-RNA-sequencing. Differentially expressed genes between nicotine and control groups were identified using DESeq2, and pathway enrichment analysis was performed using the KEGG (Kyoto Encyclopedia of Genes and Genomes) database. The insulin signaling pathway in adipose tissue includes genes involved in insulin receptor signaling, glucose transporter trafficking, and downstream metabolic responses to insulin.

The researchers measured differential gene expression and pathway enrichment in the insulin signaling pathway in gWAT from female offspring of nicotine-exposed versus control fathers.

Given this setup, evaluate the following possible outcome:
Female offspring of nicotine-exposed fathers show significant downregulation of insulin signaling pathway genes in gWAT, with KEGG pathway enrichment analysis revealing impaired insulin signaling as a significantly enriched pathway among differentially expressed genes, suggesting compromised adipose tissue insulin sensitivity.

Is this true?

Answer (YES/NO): NO